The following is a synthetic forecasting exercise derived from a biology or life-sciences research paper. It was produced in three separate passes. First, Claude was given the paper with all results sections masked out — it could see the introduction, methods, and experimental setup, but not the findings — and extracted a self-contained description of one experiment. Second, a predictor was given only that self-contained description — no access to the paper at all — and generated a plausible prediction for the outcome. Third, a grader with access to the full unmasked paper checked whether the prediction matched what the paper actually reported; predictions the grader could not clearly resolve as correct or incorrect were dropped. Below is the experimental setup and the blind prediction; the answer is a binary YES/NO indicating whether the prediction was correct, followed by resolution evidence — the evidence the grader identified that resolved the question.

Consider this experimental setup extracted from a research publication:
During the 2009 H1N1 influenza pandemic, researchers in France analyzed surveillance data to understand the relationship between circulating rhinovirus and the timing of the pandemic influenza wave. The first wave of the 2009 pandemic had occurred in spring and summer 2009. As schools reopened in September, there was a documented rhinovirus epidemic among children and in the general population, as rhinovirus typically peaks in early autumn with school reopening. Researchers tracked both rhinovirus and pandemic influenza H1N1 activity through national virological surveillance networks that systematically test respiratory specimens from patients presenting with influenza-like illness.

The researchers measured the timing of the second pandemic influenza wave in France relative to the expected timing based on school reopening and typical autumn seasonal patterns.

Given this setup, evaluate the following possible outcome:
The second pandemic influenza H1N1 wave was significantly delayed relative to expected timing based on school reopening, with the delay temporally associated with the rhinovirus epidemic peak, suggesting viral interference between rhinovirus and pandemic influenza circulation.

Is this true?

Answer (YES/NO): YES